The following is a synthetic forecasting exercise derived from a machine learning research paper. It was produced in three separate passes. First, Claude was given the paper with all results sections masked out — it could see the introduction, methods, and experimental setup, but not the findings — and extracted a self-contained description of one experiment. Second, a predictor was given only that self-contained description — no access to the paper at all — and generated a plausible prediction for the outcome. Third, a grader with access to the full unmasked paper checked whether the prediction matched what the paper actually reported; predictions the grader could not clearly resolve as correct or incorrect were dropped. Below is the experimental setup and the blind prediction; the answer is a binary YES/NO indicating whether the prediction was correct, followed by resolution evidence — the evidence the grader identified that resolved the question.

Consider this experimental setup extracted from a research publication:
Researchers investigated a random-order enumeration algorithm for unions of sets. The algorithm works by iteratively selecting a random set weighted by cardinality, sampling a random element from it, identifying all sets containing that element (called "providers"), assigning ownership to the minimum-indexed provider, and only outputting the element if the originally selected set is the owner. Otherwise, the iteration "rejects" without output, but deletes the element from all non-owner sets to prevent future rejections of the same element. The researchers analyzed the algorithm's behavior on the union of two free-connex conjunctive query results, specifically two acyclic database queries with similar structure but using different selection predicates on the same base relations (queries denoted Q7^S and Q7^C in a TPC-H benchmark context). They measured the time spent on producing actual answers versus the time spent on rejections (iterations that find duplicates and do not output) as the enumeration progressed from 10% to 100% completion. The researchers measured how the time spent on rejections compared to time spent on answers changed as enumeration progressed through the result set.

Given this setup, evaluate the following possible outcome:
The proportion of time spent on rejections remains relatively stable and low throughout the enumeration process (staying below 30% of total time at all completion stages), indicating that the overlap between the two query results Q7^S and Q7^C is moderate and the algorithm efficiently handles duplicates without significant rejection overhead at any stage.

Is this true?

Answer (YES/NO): NO